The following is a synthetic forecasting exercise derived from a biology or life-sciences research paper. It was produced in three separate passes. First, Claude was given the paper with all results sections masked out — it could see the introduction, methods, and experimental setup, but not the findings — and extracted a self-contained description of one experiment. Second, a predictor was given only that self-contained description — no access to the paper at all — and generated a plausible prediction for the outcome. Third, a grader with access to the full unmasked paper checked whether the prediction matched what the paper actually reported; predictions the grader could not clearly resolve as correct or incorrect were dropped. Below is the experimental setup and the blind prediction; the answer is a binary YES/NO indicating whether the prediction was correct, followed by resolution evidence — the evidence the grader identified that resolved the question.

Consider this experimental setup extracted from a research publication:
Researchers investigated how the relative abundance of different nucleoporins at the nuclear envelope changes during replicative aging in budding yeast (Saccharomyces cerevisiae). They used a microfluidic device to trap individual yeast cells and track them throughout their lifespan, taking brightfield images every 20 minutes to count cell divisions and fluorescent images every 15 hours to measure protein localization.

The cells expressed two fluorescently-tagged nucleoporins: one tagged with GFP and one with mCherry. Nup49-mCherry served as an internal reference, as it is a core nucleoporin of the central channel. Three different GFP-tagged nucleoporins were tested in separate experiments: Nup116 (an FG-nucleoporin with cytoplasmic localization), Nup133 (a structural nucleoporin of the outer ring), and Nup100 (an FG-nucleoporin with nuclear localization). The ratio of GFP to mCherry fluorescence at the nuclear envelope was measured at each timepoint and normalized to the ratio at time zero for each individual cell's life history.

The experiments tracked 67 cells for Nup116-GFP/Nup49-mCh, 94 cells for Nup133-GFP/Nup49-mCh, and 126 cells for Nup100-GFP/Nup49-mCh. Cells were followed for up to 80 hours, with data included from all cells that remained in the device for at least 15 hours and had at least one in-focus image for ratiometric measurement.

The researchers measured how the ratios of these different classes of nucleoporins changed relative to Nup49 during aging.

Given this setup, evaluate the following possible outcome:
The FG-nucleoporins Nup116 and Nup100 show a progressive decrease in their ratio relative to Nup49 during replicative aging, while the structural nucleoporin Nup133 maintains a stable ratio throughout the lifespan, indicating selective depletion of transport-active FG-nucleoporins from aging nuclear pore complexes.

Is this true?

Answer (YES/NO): YES